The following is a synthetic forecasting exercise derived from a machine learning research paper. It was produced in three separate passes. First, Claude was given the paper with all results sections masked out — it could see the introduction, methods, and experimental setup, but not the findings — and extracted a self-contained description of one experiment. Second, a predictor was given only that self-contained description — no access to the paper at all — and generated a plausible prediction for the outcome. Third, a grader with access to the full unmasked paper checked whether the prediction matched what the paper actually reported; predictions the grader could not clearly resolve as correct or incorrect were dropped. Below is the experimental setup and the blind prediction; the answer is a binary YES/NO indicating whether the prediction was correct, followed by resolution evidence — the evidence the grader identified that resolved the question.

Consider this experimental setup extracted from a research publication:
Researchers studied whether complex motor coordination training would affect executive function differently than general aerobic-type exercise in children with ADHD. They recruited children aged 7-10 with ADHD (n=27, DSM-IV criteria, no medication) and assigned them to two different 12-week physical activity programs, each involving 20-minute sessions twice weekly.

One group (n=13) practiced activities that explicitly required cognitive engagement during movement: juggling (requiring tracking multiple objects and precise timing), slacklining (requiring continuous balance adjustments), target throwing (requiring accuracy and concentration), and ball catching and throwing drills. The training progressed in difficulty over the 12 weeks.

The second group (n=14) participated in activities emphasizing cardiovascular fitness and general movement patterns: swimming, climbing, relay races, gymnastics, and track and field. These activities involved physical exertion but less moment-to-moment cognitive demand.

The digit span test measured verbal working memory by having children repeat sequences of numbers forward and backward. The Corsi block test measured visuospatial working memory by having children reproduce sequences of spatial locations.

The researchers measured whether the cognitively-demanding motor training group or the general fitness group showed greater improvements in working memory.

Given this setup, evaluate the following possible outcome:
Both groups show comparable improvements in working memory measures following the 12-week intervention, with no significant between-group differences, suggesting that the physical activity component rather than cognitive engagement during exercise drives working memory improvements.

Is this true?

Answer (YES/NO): NO